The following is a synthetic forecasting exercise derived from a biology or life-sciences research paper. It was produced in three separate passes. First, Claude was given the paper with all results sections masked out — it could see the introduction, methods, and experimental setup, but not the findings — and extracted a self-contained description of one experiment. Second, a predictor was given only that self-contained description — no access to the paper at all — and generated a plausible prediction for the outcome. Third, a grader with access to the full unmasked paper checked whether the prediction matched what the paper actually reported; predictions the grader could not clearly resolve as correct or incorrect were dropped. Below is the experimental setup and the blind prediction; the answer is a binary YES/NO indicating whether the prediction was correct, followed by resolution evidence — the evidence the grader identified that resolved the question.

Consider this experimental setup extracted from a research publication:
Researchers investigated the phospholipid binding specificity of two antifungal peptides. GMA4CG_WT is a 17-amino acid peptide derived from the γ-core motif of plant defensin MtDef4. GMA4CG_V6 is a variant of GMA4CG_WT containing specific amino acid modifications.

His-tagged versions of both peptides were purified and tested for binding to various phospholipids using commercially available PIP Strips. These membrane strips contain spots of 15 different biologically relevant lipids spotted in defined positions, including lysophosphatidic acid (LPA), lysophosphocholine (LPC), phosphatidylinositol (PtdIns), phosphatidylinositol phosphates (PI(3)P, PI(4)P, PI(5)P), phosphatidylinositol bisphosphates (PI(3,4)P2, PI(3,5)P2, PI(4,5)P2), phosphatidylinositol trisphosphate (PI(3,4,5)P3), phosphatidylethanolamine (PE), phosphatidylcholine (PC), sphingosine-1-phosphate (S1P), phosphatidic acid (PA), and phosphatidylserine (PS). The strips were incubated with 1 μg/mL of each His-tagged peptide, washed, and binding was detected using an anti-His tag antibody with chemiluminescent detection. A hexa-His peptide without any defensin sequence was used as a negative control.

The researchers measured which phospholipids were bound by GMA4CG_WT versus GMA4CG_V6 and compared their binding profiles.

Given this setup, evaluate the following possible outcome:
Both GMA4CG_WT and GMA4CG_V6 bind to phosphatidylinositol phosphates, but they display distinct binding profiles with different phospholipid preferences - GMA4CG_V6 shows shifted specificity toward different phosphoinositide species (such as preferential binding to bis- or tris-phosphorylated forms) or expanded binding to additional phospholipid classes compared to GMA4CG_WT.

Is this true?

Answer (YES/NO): NO